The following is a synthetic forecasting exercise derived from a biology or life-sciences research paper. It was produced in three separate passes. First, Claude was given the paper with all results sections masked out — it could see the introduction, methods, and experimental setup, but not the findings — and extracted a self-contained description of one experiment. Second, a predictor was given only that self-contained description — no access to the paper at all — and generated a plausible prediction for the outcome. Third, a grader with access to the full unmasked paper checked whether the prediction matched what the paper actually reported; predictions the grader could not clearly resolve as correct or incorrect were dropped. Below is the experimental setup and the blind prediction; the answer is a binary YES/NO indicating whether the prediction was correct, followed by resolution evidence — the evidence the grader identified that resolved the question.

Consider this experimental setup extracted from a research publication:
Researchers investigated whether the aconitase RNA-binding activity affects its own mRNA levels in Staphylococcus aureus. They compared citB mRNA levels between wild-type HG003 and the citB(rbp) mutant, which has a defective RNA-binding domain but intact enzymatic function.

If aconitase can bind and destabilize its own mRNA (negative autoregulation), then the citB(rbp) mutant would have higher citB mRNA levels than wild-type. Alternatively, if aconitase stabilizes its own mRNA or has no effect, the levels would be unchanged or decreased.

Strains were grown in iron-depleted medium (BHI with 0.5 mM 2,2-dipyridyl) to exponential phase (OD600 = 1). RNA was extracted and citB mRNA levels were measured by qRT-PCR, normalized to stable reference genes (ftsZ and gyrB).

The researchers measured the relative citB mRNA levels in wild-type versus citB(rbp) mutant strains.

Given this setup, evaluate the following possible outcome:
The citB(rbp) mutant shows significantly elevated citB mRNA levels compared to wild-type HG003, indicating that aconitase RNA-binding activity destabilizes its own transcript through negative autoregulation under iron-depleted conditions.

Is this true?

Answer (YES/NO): YES